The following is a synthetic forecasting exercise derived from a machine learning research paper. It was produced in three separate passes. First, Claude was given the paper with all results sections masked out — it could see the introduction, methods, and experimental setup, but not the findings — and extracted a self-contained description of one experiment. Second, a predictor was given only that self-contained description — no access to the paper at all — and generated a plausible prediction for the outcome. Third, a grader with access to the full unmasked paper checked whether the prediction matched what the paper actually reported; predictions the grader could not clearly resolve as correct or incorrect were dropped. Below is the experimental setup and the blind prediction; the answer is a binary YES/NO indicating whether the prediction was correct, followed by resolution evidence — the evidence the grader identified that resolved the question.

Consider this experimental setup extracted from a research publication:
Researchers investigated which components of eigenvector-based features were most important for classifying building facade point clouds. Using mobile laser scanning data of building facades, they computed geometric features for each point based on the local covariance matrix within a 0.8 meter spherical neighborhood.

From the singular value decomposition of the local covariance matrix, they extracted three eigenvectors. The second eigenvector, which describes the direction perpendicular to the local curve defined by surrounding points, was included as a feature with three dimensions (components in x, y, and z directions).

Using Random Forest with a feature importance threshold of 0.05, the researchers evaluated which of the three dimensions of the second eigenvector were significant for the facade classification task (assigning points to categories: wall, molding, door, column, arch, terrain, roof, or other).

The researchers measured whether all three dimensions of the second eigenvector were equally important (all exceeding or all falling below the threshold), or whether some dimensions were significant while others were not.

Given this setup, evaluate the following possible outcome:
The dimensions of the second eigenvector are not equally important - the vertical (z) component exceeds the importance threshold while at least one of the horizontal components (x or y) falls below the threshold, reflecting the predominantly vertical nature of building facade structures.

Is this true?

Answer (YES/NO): NO